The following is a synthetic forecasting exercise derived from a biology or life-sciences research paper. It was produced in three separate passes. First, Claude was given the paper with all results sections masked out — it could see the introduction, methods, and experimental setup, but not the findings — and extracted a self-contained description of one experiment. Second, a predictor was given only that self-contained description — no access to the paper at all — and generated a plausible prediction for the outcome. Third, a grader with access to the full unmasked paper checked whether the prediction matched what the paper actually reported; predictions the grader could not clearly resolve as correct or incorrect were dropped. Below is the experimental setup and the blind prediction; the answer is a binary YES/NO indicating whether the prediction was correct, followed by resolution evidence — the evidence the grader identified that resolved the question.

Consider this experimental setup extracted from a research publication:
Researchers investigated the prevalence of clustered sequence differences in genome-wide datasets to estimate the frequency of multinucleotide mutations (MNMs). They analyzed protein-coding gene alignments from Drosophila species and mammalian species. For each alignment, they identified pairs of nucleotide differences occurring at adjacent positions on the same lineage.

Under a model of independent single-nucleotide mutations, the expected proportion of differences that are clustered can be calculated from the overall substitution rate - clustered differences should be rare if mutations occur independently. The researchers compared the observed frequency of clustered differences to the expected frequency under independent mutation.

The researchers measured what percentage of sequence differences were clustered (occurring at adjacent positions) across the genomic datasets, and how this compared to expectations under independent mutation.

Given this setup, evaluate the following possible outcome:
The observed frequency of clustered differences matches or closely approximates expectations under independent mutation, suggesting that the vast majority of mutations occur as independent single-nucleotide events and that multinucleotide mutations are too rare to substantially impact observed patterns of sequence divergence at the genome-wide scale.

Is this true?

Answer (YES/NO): NO